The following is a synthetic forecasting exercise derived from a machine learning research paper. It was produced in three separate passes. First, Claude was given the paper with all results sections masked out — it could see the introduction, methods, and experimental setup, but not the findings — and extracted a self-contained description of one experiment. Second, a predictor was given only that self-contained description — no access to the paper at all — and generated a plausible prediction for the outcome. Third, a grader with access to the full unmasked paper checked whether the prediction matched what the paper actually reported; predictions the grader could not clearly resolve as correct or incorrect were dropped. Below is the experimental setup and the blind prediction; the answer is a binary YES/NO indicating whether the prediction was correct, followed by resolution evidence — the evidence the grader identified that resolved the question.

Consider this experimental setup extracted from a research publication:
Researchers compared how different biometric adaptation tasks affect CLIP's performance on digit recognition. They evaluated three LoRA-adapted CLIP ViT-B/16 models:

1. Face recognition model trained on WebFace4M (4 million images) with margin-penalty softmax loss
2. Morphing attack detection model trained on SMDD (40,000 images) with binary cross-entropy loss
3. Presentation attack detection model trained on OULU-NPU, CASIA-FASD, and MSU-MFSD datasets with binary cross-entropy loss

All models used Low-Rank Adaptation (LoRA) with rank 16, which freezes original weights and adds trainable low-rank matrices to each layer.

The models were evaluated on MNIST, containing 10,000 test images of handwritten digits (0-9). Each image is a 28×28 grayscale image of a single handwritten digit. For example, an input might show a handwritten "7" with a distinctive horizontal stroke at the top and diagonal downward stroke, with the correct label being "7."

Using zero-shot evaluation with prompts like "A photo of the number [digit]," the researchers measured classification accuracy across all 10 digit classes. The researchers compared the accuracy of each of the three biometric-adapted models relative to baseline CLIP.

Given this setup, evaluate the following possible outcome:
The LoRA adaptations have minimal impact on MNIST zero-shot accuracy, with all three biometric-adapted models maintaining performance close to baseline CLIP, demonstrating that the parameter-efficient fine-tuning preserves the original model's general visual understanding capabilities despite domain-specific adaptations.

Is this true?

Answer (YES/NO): NO